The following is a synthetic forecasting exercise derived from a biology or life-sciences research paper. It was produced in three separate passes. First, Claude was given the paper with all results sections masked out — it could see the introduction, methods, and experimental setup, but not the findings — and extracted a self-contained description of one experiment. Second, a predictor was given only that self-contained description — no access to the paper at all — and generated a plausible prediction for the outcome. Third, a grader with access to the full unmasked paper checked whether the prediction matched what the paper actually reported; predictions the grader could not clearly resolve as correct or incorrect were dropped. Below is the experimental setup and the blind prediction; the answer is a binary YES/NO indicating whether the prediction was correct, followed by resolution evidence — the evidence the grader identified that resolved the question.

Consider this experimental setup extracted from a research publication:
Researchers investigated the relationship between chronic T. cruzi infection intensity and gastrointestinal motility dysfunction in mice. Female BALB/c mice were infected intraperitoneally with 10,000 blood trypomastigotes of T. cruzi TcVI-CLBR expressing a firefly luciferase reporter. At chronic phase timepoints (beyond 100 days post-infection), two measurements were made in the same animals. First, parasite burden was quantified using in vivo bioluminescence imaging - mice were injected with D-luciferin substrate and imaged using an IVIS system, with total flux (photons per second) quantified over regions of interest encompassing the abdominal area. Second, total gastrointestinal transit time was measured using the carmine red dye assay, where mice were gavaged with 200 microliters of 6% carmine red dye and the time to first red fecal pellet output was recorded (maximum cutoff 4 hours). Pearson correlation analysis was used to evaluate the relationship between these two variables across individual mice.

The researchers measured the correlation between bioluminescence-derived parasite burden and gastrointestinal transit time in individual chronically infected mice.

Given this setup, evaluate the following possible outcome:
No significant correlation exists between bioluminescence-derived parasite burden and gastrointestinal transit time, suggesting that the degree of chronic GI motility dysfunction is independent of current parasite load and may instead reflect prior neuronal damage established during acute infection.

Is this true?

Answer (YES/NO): NO